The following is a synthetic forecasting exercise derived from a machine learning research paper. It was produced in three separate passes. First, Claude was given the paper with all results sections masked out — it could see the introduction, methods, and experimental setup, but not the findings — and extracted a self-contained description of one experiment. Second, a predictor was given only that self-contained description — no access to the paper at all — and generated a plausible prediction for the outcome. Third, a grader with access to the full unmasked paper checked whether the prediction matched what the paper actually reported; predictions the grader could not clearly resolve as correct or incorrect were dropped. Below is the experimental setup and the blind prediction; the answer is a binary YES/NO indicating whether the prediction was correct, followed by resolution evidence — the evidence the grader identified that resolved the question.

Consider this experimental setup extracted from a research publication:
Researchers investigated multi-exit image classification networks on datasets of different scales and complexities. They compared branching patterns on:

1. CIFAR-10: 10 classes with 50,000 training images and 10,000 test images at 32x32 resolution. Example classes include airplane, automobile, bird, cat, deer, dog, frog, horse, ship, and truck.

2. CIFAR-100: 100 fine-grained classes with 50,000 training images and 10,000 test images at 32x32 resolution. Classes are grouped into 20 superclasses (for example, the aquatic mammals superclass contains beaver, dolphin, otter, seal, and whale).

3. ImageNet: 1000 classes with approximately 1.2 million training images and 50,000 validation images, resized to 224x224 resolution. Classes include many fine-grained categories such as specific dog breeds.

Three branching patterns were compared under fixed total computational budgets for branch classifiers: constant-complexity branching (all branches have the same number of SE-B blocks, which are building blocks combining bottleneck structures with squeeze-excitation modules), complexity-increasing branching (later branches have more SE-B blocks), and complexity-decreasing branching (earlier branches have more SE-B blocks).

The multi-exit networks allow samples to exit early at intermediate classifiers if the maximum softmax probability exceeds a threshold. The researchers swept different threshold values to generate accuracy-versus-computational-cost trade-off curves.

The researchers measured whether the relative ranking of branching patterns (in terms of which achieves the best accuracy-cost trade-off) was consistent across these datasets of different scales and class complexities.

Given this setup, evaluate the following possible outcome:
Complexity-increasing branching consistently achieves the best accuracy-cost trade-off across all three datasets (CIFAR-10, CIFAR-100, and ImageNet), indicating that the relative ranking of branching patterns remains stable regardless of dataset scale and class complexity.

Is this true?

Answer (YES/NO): NO